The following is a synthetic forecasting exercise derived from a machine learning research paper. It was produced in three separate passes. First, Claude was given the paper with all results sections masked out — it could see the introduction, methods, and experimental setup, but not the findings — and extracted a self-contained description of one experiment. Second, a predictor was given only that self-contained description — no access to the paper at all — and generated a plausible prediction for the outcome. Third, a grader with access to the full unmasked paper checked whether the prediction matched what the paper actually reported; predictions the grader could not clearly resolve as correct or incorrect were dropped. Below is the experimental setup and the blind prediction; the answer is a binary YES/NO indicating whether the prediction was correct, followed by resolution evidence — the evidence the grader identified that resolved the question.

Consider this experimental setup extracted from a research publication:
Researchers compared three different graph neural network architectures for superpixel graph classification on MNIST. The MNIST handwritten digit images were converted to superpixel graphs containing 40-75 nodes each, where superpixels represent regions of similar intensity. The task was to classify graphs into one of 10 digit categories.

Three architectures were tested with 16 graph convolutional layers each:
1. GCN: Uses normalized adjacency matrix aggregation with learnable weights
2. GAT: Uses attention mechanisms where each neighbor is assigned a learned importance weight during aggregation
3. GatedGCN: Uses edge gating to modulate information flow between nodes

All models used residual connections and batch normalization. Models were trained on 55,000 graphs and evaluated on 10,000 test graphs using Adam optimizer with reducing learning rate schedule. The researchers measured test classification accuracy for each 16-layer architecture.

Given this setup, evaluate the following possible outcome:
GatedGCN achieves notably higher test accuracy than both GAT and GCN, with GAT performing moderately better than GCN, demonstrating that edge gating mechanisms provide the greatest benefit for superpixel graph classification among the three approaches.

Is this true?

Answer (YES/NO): NO